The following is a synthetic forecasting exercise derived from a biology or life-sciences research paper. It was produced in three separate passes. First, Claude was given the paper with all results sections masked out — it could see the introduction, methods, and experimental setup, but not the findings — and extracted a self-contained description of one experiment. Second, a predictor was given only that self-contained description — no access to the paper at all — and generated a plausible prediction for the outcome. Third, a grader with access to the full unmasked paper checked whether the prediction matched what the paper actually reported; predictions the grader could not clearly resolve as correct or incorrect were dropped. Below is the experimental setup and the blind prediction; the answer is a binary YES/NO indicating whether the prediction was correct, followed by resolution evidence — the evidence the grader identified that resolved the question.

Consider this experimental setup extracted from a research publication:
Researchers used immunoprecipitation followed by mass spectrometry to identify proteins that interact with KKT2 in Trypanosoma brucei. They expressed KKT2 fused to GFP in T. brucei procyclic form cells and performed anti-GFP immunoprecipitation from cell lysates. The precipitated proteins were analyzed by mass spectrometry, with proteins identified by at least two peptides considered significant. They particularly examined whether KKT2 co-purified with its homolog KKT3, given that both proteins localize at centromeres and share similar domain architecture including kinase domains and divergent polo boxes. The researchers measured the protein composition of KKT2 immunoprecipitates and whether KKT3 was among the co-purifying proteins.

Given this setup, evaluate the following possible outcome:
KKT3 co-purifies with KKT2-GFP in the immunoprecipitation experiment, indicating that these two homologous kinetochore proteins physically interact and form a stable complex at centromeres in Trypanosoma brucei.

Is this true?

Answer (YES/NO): NO